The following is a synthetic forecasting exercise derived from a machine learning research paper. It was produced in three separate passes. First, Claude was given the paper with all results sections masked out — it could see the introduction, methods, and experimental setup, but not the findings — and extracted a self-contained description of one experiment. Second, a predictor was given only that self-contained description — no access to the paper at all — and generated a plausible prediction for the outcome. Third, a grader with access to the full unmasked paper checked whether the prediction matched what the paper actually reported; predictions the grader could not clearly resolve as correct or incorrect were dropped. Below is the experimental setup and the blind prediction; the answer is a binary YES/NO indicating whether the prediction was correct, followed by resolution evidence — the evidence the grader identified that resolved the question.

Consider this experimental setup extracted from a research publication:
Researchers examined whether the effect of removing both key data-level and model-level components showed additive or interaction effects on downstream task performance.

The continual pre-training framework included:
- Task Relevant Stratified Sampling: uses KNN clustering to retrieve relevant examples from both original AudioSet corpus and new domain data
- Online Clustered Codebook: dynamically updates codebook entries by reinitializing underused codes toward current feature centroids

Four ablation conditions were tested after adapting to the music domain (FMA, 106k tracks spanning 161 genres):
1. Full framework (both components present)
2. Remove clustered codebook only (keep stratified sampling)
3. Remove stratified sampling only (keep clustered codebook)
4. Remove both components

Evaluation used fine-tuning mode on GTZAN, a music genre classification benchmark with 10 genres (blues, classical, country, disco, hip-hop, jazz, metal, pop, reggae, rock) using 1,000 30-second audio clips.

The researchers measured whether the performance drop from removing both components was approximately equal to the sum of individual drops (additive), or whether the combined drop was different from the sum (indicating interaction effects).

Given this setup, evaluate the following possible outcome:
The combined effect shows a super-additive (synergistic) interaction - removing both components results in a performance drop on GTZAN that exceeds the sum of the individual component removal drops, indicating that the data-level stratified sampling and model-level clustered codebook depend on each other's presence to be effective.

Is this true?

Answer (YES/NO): NO